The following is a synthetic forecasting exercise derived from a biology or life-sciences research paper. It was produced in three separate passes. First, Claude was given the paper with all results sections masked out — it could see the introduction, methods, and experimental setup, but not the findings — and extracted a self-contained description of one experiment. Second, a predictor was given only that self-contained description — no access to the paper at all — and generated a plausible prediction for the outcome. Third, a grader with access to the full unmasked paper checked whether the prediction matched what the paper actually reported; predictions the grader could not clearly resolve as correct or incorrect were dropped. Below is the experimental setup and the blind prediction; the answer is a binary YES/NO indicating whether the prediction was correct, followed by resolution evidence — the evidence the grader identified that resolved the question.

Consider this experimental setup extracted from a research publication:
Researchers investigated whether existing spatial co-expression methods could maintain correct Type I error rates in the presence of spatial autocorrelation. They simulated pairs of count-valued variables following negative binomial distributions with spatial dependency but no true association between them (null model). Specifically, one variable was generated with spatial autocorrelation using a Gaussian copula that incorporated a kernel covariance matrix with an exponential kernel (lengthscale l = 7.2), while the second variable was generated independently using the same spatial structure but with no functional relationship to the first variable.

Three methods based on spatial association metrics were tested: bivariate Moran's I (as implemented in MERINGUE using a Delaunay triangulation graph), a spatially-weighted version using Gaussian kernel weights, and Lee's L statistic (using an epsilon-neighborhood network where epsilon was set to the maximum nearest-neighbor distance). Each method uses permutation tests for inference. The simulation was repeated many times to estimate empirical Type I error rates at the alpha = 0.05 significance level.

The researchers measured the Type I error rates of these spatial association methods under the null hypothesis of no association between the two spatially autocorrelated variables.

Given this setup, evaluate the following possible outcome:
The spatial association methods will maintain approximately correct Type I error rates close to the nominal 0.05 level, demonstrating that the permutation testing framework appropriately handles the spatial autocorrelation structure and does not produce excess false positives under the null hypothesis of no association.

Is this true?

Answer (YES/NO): NO